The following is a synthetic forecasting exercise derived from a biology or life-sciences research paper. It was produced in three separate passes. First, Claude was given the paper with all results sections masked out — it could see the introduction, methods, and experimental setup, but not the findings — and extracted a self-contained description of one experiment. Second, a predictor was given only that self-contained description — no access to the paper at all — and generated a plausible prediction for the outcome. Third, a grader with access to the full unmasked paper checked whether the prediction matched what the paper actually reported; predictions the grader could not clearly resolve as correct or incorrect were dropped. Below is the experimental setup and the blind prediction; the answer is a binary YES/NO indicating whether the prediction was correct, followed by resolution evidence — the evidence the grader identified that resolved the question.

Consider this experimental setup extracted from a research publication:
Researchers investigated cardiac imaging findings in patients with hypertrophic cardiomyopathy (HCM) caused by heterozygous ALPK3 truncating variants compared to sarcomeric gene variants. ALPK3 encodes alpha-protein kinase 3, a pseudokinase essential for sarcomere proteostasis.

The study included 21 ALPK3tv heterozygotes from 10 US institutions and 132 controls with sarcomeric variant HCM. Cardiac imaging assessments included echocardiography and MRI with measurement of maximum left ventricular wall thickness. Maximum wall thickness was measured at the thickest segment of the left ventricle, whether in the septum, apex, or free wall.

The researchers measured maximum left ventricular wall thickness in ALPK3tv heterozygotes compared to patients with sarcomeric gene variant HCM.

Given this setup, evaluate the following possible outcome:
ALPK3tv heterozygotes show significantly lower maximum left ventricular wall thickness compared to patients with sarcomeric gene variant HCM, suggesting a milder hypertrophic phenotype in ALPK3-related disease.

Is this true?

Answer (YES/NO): YES